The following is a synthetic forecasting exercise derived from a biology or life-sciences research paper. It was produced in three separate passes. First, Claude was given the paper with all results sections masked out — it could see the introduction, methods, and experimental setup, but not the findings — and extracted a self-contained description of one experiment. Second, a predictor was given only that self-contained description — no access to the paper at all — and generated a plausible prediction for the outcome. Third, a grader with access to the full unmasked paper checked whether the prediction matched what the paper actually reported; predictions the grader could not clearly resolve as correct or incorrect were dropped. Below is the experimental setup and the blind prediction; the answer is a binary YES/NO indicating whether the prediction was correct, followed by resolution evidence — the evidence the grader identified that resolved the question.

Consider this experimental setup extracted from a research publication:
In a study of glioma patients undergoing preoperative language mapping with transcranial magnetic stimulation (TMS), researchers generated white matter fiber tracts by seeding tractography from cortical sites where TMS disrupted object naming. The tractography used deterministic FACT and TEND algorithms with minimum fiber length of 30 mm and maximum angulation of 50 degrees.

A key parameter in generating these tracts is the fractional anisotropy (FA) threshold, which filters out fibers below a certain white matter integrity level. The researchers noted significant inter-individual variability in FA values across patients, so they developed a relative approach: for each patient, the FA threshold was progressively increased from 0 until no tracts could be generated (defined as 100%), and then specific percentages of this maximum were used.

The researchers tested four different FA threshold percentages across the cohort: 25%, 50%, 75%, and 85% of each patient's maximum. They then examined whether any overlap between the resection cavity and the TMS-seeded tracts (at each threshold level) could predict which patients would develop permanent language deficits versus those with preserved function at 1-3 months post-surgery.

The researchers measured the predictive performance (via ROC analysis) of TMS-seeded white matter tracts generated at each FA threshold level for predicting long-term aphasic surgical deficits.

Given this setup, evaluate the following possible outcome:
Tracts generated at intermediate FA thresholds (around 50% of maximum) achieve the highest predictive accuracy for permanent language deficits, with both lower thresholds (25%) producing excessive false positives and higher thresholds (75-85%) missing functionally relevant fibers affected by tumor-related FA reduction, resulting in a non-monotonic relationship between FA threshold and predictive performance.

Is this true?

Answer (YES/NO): NO